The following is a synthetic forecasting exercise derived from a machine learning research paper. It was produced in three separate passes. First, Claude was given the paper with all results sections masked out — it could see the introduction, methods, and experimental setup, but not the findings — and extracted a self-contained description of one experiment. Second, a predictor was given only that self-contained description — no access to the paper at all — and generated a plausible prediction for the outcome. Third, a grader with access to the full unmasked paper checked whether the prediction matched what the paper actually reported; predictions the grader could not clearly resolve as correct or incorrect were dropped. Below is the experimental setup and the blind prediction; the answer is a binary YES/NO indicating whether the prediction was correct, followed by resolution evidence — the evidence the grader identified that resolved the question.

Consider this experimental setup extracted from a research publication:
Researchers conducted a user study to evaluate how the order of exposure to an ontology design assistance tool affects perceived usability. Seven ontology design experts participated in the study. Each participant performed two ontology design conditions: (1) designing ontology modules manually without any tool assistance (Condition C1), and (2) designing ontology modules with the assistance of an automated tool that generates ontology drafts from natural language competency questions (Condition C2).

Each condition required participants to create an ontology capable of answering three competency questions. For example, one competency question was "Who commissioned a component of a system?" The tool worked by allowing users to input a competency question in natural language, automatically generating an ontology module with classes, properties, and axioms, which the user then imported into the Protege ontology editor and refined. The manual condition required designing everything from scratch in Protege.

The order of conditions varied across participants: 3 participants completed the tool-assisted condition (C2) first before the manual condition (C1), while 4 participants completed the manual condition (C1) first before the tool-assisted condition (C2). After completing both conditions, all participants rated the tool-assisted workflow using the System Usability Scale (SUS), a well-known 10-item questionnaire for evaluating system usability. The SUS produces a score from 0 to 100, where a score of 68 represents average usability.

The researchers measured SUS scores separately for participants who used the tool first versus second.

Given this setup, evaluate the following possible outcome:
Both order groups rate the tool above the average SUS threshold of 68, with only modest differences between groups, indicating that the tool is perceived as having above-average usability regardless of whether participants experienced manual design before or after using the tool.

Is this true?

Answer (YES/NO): NO